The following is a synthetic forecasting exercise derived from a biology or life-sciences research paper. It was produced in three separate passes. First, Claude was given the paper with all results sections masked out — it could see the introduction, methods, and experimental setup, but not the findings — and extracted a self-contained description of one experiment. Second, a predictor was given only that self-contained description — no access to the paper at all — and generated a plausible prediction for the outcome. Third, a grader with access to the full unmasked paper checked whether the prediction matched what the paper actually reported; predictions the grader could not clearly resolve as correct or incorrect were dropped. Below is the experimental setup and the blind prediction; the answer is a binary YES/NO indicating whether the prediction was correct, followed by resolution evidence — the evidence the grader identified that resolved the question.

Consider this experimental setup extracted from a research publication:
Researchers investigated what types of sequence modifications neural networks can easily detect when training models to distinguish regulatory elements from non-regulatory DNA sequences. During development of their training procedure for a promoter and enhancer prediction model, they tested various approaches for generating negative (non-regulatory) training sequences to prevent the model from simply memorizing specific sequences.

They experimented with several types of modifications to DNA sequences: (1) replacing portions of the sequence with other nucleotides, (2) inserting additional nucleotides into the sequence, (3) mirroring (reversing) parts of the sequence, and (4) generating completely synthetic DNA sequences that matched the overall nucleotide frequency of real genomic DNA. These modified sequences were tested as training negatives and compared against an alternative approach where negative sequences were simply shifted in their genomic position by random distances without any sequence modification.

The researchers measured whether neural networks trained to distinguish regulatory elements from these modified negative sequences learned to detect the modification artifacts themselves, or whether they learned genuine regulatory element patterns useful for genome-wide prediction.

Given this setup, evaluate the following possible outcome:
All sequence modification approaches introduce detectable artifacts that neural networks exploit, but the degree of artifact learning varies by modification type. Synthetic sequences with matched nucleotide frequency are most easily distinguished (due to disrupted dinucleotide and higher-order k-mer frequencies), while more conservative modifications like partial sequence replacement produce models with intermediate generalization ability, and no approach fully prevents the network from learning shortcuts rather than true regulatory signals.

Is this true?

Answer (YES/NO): NO